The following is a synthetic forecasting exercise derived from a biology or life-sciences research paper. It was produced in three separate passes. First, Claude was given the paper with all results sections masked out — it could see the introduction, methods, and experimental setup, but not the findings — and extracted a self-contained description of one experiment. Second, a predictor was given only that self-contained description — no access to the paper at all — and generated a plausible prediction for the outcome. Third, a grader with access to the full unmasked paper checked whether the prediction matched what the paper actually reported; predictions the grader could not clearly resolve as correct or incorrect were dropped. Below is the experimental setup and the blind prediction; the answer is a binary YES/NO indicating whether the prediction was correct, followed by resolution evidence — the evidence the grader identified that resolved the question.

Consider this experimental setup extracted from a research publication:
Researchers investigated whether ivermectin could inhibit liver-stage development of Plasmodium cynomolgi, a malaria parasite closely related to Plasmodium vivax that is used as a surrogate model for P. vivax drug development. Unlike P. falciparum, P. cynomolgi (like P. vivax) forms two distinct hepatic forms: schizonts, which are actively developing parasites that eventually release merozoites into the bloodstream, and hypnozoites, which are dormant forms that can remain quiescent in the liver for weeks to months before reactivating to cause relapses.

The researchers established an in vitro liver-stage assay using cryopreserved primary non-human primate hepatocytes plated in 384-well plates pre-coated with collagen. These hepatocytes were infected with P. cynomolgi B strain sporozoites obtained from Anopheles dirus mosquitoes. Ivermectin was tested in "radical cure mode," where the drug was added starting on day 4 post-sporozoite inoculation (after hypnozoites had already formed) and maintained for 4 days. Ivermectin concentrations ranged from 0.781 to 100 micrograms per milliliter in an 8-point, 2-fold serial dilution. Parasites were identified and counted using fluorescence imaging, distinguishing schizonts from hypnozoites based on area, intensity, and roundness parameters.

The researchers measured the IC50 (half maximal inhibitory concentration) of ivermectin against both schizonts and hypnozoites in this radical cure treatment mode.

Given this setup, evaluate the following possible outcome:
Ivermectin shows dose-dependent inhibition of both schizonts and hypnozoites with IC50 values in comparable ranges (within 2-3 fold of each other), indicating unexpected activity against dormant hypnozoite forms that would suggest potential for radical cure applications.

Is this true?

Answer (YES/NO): NO